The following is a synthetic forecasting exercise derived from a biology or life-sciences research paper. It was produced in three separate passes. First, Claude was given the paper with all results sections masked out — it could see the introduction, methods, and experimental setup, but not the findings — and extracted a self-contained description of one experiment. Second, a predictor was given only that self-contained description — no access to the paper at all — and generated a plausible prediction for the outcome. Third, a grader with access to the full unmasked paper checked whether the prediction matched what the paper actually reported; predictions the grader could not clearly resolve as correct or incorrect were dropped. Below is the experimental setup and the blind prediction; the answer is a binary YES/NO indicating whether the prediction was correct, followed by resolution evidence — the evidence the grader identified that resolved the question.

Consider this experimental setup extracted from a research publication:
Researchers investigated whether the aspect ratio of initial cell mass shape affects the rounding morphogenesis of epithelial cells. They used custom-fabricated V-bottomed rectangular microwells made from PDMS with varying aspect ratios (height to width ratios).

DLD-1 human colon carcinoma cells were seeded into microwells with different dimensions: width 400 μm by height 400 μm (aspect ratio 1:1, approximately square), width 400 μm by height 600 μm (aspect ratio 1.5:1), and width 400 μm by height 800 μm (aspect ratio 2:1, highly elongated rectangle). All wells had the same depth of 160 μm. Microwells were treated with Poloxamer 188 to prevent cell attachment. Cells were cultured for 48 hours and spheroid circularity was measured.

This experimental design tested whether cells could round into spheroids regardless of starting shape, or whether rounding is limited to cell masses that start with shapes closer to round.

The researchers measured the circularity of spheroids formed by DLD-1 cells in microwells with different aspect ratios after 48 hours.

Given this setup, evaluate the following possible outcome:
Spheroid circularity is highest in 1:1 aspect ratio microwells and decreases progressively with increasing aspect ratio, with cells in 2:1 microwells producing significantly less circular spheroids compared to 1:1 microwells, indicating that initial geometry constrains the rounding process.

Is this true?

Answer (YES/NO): NO